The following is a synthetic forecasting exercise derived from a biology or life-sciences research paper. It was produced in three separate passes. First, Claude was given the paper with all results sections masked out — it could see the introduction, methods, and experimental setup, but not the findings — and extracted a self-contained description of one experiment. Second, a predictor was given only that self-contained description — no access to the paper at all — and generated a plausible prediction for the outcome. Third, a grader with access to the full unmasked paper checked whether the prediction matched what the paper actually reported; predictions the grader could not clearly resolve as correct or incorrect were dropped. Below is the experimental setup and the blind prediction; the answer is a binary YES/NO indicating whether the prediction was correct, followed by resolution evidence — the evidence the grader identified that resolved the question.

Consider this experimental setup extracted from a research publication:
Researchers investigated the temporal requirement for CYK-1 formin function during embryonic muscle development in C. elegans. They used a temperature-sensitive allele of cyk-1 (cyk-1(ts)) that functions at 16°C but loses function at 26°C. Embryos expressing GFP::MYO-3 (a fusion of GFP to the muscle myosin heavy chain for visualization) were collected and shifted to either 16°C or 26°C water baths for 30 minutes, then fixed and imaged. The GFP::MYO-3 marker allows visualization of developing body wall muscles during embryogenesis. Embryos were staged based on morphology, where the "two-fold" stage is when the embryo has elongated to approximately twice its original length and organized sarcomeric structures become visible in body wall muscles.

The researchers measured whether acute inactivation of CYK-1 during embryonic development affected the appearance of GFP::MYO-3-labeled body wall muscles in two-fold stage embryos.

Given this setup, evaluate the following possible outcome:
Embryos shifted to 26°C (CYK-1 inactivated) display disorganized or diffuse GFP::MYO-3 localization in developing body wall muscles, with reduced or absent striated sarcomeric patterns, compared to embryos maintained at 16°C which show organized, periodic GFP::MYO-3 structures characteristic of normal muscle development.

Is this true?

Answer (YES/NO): NO